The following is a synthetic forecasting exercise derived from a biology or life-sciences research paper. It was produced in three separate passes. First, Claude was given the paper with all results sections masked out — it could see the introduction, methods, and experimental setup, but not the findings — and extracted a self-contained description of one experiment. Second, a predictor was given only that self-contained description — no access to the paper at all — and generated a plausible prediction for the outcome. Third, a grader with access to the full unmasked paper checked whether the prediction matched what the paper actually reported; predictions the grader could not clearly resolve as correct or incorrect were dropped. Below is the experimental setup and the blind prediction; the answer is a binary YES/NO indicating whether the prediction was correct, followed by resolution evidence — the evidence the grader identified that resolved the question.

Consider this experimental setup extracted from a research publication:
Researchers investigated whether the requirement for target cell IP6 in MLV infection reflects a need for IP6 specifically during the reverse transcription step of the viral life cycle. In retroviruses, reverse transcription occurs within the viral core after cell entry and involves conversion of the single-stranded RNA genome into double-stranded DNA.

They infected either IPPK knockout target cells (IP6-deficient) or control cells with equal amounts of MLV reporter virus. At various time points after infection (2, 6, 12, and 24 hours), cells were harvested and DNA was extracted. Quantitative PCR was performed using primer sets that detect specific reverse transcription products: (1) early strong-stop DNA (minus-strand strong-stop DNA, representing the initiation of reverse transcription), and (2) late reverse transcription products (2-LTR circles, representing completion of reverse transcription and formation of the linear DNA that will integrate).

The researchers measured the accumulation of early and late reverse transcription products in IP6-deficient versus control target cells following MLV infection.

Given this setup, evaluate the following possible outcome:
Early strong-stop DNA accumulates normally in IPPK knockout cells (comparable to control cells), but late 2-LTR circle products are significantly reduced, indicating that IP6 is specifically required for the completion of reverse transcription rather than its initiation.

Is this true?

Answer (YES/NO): NO